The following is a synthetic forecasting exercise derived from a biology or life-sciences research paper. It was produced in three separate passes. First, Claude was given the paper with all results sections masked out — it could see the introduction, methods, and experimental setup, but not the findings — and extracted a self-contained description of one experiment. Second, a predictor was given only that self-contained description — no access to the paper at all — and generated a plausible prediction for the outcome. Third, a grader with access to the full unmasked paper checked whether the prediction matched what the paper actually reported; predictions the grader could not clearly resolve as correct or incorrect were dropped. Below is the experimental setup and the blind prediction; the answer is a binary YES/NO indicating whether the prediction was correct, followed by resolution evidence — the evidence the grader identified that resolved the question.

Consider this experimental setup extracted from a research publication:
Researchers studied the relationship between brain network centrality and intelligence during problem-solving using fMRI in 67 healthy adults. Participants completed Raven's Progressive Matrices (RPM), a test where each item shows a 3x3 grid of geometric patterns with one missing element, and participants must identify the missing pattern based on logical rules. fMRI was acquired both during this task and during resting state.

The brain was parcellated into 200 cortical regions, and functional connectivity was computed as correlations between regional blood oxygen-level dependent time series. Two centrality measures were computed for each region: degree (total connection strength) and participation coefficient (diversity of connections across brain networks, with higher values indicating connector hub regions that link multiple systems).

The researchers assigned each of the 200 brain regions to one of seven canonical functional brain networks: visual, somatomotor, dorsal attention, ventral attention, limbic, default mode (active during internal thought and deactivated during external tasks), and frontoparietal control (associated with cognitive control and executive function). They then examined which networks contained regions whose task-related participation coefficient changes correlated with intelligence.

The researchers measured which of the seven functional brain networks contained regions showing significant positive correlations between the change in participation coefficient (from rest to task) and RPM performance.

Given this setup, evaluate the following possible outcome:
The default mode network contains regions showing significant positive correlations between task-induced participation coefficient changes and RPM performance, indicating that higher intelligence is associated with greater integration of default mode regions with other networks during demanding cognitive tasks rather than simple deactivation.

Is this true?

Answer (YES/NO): YES